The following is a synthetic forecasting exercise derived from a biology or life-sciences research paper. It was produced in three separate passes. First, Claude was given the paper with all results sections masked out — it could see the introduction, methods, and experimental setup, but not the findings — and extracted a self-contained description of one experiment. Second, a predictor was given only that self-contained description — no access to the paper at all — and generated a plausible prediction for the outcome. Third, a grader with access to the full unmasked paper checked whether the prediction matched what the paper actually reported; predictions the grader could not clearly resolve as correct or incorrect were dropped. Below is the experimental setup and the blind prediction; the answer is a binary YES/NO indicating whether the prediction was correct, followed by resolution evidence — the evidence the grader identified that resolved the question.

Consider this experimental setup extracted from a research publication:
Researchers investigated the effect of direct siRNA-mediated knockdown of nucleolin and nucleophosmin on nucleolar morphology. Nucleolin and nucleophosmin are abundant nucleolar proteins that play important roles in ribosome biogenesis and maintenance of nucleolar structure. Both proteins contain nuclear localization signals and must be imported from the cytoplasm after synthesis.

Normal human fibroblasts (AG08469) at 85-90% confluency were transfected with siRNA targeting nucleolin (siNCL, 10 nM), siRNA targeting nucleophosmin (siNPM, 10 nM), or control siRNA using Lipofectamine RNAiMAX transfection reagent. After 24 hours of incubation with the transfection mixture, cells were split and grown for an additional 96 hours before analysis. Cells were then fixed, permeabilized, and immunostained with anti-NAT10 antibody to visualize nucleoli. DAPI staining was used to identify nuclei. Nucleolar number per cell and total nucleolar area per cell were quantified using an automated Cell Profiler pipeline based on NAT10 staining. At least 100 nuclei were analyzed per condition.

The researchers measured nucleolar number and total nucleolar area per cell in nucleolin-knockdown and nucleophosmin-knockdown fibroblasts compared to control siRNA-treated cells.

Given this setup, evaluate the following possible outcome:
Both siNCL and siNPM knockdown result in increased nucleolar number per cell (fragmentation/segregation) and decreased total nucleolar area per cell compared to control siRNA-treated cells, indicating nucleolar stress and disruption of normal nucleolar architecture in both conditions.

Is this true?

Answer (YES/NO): NO